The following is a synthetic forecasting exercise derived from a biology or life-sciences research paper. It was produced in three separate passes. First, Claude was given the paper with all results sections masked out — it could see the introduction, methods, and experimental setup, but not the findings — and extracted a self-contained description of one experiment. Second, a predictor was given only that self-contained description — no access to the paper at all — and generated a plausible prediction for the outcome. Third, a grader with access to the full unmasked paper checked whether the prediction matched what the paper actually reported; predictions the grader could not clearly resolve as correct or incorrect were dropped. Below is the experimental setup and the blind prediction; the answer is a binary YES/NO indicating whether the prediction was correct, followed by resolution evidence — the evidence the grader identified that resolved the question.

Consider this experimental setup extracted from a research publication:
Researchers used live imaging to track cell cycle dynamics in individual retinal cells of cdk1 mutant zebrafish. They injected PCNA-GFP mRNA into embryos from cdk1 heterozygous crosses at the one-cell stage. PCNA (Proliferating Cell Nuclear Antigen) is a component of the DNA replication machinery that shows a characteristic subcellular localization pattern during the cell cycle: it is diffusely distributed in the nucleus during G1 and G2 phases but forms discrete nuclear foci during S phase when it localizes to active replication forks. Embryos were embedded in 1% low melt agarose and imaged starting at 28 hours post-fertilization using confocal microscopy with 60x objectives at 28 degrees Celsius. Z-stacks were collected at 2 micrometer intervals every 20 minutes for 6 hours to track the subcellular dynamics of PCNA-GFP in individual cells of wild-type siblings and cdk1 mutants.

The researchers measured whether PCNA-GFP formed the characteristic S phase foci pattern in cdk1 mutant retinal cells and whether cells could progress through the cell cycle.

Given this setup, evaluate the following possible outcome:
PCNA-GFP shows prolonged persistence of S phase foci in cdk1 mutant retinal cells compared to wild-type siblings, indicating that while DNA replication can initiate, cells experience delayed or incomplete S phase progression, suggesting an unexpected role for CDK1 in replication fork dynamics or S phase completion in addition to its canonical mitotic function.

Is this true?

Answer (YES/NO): NO